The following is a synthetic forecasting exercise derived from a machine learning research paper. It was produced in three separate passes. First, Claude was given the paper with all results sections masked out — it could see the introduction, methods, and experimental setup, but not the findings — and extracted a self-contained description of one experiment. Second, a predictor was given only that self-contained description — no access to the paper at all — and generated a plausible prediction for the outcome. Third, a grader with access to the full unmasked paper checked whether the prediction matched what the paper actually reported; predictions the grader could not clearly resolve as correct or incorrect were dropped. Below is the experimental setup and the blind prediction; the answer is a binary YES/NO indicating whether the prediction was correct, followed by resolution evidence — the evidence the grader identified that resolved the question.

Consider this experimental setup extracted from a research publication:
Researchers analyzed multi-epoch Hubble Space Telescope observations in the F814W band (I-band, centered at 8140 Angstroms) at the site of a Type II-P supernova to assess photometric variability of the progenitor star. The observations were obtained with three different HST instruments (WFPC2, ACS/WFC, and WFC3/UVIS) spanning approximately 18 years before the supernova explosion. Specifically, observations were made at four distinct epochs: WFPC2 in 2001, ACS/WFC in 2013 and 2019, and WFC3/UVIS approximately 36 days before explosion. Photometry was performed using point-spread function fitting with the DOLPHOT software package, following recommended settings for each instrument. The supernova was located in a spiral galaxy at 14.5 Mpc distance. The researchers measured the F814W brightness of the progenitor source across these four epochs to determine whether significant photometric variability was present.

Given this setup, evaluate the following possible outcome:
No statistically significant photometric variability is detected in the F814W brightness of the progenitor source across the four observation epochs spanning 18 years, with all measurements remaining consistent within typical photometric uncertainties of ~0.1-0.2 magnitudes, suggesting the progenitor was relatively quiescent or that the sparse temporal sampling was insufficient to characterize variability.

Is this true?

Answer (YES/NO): NO